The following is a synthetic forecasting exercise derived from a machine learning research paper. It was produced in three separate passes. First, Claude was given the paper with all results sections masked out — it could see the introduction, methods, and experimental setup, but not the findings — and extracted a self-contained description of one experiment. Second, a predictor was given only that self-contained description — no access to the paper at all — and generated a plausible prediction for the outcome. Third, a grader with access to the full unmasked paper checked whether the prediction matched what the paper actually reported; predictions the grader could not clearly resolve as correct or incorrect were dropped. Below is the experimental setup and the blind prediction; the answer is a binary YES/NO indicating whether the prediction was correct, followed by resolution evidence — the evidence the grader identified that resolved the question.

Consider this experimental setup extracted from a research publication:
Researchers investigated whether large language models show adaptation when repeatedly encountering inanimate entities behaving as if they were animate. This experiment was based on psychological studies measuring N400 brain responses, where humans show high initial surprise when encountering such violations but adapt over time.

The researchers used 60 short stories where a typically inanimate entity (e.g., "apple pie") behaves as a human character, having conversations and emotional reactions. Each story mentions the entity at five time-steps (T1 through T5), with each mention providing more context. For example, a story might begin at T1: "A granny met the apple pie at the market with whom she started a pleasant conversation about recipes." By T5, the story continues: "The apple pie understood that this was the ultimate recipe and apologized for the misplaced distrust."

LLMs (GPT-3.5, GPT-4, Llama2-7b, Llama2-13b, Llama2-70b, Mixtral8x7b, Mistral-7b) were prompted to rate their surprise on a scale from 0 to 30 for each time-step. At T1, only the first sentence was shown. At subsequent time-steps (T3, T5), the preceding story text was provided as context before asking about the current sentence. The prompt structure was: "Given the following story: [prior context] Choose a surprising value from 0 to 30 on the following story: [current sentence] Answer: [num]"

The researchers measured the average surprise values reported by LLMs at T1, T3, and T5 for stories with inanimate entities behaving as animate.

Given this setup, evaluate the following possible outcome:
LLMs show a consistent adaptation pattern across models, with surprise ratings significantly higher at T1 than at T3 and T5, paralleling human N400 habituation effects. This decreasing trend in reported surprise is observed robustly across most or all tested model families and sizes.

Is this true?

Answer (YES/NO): YES